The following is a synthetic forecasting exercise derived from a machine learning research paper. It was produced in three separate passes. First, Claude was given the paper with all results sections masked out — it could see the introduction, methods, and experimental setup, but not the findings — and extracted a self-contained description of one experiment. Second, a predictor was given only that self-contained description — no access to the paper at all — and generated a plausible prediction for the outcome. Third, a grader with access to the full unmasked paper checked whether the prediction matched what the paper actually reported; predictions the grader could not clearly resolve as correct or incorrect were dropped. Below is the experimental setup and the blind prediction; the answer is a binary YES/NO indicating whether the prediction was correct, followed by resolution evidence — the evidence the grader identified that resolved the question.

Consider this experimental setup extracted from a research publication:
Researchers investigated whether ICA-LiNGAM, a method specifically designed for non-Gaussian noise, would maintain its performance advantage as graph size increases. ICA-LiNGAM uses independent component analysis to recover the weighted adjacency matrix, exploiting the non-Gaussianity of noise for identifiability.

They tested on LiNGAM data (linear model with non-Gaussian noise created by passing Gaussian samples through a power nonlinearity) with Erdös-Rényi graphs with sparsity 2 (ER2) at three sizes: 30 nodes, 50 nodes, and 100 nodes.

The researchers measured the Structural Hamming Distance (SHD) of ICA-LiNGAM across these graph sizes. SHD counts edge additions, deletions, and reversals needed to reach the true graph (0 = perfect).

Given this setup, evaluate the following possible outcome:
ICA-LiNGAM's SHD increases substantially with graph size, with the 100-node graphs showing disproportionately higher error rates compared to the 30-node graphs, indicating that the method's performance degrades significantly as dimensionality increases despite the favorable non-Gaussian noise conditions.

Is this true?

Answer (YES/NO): NO